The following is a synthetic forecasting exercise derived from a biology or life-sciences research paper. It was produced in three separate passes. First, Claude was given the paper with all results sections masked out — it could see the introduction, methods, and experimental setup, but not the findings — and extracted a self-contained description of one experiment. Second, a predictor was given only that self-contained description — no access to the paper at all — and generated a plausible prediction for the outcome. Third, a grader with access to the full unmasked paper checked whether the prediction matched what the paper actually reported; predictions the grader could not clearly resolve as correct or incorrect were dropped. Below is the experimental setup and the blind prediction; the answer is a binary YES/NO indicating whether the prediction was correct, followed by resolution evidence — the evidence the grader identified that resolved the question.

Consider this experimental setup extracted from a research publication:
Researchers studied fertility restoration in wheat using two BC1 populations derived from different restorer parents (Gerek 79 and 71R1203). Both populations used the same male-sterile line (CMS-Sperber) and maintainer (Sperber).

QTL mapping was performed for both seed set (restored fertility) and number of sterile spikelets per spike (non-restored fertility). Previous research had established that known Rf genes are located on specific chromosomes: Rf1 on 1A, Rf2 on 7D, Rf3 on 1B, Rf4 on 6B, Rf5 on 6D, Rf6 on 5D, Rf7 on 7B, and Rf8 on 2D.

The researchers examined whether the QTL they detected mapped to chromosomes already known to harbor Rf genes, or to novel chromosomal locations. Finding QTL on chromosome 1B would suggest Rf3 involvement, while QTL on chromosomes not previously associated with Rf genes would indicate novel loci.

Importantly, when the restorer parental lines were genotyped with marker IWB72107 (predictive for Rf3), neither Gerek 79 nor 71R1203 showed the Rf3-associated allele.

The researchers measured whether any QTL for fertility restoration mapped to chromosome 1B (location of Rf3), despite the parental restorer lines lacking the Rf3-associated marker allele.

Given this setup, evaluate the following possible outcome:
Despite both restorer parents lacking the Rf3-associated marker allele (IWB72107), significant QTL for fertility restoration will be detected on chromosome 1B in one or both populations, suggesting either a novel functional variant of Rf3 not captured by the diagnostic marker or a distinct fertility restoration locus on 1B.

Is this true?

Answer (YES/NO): YES